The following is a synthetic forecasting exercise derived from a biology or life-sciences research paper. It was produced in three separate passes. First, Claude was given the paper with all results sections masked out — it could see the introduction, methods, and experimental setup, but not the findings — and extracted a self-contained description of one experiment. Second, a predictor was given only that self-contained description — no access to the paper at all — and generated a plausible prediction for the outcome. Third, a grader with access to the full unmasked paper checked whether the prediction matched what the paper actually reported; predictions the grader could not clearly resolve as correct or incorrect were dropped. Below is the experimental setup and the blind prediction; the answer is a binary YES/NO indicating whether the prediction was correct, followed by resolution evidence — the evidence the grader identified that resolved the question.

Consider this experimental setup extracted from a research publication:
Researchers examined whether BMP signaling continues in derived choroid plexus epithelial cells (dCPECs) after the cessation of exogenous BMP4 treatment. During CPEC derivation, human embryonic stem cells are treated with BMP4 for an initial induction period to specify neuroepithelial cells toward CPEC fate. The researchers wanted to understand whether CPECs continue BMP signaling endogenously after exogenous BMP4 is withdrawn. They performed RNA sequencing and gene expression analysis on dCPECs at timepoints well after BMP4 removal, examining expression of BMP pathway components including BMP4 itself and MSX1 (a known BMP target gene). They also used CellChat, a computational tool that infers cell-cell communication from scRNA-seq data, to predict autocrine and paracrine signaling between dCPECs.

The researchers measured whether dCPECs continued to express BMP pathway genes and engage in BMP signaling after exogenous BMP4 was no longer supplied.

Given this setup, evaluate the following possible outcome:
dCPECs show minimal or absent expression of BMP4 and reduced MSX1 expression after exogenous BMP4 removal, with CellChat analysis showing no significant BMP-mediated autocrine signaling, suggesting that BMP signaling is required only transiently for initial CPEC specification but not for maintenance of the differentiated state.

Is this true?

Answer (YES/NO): NO